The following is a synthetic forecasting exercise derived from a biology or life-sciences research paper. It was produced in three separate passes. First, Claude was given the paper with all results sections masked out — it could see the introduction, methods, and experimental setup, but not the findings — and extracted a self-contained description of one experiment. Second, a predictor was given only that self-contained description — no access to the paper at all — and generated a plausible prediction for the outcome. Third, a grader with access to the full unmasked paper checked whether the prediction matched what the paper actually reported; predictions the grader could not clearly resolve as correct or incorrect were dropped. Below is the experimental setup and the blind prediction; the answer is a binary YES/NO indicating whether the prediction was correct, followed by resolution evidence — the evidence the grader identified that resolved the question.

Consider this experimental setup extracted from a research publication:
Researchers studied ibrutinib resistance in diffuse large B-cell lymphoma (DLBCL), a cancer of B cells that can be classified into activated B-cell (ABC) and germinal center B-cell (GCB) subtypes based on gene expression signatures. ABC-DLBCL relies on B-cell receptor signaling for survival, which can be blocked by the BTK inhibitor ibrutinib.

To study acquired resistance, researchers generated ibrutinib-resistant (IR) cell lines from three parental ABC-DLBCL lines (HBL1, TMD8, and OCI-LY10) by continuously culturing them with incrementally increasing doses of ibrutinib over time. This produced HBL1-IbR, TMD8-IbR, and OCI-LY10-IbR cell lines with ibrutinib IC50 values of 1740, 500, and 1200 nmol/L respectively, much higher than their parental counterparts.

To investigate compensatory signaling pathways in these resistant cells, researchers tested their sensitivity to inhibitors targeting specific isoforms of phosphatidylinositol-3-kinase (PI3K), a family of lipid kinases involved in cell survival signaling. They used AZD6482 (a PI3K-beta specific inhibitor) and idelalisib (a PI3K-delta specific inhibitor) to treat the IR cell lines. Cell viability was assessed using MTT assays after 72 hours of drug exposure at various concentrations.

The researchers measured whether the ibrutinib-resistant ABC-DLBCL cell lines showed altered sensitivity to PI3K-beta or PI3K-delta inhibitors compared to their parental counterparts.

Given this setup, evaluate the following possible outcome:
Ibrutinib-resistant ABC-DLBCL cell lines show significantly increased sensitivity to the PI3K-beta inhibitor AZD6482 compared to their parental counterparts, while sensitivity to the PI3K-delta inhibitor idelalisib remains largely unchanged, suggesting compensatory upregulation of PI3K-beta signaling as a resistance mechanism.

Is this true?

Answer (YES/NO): NO